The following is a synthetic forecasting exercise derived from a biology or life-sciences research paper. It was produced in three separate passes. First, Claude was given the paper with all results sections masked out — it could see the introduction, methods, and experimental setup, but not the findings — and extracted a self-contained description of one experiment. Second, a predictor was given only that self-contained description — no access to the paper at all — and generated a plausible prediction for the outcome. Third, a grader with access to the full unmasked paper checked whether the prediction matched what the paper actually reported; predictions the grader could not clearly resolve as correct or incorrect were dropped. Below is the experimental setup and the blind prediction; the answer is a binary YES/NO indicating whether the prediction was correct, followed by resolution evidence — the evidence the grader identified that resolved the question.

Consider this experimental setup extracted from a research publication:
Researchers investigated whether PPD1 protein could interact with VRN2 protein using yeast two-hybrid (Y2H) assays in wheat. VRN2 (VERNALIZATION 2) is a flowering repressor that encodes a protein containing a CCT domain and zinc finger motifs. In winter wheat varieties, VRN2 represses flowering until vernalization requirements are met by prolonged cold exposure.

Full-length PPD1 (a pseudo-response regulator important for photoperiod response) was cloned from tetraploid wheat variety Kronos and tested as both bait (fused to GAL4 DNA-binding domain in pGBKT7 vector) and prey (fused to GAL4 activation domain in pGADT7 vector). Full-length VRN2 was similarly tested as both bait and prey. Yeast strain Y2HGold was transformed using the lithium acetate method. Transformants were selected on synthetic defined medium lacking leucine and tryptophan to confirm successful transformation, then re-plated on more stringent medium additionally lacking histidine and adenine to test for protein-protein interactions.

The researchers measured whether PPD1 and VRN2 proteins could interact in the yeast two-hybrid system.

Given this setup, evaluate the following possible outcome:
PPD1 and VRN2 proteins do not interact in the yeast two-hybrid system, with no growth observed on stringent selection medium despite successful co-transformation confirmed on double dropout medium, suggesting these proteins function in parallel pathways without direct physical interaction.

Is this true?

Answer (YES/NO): YES